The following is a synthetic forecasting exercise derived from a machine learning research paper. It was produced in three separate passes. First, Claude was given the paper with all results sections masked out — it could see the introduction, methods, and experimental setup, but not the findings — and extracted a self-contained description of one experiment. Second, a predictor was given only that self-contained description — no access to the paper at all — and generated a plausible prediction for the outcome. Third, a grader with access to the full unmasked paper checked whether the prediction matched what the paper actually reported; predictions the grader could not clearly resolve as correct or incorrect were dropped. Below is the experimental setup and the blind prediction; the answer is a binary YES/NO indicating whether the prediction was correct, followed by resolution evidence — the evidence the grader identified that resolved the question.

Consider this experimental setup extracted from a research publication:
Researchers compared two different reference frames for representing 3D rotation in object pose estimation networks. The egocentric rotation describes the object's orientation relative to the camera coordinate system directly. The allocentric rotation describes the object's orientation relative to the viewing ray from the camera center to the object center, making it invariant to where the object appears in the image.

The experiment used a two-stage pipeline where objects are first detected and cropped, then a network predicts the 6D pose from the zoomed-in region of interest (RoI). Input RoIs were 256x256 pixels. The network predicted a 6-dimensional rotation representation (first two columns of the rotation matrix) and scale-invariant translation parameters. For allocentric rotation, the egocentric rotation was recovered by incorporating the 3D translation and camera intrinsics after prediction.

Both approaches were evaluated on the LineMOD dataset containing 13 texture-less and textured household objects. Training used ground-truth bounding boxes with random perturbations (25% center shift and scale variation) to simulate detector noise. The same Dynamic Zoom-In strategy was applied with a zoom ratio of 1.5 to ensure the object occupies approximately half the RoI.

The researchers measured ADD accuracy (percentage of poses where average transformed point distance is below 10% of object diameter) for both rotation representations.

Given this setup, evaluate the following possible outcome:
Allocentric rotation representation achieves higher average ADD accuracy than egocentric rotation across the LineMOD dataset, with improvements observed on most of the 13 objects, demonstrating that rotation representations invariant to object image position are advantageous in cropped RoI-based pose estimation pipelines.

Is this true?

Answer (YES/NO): NO